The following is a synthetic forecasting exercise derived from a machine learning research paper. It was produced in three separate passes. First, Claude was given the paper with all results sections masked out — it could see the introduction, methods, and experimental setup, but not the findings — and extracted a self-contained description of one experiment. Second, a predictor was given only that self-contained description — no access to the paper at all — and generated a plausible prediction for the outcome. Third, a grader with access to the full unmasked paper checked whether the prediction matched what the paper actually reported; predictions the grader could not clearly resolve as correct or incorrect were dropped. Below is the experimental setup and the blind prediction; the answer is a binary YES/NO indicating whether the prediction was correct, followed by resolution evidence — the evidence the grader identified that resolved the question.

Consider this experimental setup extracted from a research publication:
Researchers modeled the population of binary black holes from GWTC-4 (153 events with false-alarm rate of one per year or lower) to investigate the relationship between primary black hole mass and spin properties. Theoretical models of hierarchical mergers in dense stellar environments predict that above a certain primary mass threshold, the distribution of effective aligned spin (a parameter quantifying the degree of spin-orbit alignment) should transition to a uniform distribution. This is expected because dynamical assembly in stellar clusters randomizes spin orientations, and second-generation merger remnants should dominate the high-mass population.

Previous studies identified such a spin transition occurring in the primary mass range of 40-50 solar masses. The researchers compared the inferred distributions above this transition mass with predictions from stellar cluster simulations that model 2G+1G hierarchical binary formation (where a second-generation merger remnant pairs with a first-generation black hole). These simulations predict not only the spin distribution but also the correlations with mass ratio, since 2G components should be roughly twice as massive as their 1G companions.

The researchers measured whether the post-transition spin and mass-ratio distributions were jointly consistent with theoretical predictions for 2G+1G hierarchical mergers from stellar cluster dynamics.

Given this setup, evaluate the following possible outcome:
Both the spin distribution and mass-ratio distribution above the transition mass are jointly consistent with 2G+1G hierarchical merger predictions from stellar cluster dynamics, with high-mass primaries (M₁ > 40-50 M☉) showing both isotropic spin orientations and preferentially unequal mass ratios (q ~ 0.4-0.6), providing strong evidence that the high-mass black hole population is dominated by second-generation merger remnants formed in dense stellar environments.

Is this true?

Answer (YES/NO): NO